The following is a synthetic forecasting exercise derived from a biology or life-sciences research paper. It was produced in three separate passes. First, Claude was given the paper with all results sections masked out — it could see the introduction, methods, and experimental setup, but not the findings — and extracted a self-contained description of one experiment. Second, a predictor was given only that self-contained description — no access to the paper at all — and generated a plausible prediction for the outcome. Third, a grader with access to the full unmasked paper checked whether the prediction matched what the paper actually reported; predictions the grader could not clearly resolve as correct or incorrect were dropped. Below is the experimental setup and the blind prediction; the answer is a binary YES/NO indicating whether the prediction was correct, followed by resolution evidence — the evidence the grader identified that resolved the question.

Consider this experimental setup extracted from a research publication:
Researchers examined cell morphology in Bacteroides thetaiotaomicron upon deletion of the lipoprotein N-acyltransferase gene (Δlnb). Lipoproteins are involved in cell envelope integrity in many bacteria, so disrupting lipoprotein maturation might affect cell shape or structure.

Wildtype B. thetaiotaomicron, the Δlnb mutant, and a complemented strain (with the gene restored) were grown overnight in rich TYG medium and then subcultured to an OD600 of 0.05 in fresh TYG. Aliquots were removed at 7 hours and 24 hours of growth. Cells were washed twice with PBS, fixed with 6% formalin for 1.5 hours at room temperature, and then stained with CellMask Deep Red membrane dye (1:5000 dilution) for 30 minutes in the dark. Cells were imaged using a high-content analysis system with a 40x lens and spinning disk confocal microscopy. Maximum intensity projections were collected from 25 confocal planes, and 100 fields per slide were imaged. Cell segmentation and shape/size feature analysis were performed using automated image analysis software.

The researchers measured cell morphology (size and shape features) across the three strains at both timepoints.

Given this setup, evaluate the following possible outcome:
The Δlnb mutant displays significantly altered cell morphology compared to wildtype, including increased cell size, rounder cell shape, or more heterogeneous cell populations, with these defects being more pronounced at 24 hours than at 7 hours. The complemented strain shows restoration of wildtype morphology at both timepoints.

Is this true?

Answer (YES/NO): NO